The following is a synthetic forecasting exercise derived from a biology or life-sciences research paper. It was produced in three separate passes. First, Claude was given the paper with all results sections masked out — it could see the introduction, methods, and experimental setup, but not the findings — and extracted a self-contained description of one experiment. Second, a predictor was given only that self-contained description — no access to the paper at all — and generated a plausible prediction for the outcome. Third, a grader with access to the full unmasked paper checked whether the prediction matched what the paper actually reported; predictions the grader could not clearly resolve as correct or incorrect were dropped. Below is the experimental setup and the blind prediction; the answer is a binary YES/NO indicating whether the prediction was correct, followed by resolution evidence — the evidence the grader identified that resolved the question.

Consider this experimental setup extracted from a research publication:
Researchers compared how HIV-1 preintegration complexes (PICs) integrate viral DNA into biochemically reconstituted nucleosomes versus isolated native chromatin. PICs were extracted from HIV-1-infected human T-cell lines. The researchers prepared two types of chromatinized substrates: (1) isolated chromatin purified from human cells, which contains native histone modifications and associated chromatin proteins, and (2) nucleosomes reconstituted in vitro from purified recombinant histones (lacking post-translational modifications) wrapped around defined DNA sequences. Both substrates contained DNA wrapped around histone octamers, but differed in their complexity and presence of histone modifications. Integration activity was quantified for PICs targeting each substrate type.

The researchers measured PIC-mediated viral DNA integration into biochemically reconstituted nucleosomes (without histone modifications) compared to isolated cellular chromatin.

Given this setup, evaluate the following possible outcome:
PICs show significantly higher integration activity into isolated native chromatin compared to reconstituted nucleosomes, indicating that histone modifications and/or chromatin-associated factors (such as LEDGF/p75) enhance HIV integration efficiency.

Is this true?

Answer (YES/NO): YES